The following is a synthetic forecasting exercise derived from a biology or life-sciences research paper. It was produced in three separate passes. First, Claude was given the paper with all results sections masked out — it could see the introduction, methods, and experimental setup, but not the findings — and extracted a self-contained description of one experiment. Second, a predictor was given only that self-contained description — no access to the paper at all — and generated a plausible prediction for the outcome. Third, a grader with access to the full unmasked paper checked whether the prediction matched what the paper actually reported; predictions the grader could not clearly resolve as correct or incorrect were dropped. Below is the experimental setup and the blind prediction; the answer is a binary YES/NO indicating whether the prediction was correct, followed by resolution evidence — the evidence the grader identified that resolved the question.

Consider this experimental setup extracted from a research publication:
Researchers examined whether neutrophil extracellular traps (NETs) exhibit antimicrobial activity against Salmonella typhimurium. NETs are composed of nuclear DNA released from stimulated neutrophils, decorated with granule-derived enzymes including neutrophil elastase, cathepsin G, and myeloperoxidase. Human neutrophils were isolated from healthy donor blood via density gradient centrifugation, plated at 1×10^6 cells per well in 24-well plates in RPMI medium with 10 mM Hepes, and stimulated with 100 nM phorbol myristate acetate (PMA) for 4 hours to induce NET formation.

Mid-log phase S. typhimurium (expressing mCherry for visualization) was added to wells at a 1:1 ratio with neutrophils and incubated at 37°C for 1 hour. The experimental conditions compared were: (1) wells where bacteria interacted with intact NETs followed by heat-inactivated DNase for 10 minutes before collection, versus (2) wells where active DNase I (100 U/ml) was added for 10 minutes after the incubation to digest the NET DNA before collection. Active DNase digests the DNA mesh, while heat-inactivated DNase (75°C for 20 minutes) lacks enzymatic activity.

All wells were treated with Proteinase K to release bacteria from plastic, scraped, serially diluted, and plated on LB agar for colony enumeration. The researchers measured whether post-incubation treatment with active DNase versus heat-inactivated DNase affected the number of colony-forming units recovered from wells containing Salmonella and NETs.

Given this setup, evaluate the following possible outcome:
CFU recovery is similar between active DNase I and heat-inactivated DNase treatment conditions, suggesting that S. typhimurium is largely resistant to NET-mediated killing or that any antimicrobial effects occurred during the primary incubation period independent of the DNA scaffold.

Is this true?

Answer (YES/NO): YES